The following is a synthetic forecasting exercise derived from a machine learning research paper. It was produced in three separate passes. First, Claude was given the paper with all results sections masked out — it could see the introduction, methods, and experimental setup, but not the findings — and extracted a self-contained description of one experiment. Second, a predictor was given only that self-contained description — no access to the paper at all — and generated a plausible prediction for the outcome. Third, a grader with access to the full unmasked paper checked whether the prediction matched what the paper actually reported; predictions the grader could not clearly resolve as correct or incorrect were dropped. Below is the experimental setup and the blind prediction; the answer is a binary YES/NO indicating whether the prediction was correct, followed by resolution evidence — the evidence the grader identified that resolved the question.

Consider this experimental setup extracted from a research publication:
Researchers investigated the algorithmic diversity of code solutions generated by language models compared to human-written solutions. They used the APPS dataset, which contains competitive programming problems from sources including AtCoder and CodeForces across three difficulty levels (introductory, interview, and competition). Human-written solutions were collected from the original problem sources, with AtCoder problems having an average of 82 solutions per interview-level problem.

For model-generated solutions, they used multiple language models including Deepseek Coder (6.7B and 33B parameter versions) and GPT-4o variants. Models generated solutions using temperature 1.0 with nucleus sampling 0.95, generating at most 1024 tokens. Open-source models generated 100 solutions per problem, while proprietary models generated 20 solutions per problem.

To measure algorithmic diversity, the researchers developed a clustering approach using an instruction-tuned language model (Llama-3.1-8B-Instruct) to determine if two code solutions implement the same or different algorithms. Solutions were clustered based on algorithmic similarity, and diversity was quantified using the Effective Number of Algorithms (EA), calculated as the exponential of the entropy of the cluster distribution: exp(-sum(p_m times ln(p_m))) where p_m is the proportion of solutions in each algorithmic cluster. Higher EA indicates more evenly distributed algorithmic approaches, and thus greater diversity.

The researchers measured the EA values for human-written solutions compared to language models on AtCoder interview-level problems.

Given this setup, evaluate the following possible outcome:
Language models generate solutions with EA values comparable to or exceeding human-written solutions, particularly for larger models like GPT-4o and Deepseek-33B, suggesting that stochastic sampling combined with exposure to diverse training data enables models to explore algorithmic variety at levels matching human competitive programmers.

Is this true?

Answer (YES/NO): NO